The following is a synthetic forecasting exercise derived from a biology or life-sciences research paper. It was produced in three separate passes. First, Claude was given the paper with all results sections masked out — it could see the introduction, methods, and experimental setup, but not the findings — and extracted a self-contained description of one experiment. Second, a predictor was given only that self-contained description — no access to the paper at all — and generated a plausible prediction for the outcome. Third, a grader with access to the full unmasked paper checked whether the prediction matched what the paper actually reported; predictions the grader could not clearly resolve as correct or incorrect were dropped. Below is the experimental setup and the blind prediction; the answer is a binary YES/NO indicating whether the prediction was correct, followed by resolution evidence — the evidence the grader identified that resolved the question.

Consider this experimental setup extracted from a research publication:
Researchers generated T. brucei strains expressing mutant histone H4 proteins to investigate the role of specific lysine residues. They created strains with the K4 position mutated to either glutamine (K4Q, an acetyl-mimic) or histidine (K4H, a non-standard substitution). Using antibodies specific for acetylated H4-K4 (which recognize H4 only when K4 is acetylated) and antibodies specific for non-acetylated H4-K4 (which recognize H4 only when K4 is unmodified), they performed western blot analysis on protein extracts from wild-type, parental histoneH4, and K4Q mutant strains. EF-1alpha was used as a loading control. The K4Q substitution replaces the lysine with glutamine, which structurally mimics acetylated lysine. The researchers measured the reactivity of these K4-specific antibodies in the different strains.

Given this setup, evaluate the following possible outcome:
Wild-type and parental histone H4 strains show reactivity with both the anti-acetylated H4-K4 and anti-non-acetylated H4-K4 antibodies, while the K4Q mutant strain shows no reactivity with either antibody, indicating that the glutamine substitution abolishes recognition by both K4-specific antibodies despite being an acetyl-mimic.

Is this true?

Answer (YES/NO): YES